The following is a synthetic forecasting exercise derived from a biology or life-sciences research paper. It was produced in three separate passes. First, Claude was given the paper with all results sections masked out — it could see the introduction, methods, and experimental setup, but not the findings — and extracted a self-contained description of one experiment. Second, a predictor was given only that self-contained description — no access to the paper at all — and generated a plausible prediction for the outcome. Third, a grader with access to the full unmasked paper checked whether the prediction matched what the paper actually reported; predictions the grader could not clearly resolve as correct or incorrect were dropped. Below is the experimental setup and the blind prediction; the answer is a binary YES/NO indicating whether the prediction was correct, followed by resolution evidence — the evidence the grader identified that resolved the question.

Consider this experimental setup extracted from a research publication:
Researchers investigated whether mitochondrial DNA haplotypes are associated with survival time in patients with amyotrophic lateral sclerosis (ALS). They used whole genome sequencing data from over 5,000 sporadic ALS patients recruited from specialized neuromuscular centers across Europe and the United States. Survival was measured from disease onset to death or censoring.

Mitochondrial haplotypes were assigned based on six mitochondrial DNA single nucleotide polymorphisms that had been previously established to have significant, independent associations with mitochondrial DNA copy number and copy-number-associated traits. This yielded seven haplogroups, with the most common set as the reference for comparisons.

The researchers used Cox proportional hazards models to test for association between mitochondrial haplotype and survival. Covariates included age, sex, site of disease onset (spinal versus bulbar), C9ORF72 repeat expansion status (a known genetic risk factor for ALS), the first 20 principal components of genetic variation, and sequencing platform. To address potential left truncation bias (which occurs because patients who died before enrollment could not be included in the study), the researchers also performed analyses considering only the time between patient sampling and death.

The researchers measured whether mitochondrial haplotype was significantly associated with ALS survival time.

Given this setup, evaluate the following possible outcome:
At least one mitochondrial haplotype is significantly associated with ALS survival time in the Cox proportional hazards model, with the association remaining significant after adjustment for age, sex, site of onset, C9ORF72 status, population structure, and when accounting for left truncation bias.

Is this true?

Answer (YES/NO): YES